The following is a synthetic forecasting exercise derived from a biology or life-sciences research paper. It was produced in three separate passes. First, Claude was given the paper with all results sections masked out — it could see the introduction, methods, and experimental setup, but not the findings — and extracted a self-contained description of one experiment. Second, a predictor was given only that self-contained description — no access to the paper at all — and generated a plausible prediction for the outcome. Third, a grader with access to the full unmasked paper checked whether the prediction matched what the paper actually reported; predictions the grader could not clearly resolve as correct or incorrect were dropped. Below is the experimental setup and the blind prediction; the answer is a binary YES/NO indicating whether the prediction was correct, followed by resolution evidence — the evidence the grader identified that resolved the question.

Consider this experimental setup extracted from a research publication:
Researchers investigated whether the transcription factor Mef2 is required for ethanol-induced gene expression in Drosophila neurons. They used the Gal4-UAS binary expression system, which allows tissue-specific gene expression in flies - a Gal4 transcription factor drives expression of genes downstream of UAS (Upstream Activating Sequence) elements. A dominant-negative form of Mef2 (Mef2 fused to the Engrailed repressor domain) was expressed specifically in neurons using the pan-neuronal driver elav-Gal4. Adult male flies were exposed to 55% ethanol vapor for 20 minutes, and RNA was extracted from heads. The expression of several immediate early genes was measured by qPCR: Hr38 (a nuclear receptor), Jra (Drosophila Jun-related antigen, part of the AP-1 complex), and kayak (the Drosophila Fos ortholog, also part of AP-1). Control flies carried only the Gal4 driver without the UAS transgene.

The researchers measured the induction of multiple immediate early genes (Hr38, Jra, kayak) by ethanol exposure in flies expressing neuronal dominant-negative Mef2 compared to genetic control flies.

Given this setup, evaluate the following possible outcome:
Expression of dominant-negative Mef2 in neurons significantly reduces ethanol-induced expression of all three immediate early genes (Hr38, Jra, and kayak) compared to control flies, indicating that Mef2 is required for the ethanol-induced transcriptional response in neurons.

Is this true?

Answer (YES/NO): NO